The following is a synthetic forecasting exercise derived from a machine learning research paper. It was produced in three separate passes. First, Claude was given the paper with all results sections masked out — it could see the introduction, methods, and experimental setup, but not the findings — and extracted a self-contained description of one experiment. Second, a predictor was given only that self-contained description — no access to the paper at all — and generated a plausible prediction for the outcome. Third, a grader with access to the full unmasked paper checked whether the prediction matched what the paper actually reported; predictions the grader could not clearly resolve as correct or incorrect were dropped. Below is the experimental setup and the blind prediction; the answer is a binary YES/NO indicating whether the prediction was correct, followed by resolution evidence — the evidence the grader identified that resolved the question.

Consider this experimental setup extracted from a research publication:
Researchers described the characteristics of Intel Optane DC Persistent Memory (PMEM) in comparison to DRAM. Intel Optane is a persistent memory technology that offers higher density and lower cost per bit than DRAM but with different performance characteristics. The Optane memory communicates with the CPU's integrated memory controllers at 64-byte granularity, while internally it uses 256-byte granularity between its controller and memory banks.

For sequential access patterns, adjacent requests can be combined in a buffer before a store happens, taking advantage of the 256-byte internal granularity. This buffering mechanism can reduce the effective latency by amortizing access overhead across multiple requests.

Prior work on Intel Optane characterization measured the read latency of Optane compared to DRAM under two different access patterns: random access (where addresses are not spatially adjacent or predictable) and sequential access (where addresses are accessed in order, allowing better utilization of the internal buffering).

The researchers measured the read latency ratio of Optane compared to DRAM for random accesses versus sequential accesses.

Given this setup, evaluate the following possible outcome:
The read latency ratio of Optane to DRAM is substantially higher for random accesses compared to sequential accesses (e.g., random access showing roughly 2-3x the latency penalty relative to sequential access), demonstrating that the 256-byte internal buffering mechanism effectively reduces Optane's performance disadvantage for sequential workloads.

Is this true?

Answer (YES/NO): NO